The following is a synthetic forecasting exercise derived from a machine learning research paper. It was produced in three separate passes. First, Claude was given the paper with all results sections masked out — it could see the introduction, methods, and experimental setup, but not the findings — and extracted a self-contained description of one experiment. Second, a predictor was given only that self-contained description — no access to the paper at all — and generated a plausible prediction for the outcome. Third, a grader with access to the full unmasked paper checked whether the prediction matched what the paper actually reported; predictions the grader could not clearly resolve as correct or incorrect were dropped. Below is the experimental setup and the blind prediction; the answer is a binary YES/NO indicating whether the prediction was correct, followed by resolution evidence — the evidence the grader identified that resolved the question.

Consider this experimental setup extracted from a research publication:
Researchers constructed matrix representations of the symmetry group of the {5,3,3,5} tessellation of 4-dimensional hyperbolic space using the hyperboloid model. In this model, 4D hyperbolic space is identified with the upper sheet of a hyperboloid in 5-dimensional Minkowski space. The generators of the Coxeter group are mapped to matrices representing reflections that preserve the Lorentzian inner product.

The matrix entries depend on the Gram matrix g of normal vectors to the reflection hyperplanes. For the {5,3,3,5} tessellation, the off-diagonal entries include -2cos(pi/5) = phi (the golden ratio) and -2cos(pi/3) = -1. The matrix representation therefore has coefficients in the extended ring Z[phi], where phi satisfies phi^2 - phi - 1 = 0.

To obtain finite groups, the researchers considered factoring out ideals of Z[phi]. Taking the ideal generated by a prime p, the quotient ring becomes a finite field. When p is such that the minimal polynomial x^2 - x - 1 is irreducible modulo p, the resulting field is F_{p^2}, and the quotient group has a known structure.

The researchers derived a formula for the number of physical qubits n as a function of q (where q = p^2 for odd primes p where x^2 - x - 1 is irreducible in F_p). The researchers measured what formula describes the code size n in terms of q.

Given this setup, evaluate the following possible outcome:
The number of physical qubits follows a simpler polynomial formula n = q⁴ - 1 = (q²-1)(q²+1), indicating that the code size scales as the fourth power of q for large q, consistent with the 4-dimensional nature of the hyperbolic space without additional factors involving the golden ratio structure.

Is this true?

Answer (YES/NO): NO